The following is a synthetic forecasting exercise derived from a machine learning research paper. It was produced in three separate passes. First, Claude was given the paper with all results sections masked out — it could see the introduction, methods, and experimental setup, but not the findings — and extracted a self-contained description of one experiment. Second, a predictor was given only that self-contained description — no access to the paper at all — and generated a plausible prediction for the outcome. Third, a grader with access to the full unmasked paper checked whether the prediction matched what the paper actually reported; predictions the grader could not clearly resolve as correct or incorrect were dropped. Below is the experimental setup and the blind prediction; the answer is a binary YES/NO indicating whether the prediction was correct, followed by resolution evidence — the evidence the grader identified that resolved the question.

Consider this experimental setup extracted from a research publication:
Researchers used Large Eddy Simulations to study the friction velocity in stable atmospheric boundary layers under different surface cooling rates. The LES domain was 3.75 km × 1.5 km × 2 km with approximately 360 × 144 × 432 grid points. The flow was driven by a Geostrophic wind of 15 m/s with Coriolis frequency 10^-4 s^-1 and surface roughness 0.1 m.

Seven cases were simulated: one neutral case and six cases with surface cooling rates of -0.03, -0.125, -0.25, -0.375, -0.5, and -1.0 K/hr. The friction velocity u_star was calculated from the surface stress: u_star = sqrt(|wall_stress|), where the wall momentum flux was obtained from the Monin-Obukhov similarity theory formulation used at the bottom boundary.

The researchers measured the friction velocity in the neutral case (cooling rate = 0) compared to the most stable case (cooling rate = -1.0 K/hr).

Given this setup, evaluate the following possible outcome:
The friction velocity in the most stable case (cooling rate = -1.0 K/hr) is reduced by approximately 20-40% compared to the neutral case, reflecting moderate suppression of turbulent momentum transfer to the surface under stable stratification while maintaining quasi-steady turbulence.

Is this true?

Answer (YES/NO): NO